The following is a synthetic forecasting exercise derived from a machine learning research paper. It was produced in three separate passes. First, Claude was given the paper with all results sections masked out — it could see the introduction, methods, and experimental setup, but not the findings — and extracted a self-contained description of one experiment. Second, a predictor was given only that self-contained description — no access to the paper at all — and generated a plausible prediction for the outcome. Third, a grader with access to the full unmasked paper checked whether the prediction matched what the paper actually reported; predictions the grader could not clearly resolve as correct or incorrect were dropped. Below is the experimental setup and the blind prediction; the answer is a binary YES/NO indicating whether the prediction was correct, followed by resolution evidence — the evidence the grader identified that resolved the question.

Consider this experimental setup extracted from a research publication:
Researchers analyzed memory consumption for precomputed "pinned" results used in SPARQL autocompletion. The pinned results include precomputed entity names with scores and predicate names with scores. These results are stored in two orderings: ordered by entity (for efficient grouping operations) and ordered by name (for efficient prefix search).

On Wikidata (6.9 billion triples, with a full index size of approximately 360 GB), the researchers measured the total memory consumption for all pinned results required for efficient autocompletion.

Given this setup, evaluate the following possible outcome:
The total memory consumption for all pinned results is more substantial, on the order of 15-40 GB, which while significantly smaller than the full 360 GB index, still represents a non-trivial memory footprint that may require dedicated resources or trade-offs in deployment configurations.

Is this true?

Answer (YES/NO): NO